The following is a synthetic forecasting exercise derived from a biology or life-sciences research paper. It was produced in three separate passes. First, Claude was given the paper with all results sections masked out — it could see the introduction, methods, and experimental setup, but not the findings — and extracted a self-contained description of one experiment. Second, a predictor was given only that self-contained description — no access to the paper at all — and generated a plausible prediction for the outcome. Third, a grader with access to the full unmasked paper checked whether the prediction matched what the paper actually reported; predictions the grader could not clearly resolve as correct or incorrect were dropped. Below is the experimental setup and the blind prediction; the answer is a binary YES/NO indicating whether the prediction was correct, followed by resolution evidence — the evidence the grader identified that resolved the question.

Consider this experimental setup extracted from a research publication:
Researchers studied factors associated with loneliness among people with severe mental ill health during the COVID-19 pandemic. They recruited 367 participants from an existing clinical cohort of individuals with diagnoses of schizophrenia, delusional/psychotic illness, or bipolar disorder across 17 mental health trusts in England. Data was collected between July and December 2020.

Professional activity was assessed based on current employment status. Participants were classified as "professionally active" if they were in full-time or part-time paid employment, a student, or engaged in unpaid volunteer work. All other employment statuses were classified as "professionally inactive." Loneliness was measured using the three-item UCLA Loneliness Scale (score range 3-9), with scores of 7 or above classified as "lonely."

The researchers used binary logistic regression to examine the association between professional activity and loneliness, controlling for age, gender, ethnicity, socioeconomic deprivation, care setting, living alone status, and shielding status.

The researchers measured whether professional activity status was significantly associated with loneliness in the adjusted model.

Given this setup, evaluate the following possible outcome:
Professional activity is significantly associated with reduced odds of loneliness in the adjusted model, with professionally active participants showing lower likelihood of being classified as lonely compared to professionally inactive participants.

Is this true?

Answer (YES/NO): NO